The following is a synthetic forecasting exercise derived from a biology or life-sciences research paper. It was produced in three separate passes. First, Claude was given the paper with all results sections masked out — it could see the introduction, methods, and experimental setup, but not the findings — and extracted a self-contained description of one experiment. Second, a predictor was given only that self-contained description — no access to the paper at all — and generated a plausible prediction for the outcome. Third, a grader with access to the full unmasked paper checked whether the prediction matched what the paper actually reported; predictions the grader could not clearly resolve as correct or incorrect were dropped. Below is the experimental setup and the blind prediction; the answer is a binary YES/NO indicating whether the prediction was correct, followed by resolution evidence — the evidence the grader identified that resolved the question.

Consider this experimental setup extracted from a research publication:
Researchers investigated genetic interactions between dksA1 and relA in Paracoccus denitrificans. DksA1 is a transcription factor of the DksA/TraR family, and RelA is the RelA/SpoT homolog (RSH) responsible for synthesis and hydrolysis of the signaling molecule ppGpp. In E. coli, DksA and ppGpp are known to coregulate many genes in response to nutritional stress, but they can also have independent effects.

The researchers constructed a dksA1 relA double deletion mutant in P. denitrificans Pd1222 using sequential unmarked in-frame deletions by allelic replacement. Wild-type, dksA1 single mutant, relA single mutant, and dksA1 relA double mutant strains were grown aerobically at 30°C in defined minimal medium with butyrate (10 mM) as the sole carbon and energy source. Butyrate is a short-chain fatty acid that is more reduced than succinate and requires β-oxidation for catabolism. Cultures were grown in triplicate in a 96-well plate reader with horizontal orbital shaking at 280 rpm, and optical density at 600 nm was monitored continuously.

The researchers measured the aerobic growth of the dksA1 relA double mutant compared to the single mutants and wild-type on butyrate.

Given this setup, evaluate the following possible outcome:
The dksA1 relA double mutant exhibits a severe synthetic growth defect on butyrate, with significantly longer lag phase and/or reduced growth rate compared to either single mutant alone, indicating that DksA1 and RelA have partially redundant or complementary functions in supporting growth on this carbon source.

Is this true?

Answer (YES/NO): NO